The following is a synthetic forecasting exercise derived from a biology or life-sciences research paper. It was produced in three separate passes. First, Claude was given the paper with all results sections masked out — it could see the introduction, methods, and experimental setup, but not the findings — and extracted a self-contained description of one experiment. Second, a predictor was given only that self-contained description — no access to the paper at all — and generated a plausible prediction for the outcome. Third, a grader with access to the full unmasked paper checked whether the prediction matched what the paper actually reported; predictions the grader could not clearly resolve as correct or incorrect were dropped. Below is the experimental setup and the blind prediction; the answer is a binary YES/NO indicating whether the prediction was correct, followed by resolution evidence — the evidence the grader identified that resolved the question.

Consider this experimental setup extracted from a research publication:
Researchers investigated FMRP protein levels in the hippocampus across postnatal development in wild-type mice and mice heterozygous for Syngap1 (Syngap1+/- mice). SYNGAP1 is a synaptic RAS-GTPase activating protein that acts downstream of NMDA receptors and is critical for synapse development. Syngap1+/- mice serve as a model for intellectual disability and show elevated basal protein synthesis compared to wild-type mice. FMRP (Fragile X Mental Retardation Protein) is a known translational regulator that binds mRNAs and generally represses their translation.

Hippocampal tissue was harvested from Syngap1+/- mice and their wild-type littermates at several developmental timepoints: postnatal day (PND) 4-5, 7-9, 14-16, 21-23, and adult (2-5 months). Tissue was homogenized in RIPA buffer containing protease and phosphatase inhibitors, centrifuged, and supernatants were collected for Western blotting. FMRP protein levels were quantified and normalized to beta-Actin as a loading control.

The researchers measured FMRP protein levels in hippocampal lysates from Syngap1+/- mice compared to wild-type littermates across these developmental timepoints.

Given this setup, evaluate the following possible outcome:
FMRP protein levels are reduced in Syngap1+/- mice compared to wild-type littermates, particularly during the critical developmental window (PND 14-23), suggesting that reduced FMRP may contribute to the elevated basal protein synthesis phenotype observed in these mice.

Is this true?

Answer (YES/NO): NO